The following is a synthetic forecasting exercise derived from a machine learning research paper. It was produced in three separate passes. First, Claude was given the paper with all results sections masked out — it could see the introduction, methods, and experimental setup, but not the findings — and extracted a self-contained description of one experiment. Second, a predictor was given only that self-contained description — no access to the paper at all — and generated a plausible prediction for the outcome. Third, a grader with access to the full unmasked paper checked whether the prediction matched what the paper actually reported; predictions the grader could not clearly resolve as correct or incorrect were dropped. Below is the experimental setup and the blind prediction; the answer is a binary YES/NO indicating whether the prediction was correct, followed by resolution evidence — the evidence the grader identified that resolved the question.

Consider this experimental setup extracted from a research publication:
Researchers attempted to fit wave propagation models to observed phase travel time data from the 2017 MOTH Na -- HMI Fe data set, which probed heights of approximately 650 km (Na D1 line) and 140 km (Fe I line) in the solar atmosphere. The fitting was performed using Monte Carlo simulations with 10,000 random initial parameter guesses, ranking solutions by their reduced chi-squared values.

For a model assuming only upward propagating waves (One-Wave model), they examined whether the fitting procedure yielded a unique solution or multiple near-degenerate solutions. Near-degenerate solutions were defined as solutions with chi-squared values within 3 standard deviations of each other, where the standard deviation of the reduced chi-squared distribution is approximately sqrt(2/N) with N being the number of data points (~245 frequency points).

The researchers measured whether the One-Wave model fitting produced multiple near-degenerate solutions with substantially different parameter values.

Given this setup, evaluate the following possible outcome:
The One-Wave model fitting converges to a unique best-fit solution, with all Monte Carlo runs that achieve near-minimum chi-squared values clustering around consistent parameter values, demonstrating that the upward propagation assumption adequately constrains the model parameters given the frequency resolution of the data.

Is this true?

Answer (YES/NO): NO